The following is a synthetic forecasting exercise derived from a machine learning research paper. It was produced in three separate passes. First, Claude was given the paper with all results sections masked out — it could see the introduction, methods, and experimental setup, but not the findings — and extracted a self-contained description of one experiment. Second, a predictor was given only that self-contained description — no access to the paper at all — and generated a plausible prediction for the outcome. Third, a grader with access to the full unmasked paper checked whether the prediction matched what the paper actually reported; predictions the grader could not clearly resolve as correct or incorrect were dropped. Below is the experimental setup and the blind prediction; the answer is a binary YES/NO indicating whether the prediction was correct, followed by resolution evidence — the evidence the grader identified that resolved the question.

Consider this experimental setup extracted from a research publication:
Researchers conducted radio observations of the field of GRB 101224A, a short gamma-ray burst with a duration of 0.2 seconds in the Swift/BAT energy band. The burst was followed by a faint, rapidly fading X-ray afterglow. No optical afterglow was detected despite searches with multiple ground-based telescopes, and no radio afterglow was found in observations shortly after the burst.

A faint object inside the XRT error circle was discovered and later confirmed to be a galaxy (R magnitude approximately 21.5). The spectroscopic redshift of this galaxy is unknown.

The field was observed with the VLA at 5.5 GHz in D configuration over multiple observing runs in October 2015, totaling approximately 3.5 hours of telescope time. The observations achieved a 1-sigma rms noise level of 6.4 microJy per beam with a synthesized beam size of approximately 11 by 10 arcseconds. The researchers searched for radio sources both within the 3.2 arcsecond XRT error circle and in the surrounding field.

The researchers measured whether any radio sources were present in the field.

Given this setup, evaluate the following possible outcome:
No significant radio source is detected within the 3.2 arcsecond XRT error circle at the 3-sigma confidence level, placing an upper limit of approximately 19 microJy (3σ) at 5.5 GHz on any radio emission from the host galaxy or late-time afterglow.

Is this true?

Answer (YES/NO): YES